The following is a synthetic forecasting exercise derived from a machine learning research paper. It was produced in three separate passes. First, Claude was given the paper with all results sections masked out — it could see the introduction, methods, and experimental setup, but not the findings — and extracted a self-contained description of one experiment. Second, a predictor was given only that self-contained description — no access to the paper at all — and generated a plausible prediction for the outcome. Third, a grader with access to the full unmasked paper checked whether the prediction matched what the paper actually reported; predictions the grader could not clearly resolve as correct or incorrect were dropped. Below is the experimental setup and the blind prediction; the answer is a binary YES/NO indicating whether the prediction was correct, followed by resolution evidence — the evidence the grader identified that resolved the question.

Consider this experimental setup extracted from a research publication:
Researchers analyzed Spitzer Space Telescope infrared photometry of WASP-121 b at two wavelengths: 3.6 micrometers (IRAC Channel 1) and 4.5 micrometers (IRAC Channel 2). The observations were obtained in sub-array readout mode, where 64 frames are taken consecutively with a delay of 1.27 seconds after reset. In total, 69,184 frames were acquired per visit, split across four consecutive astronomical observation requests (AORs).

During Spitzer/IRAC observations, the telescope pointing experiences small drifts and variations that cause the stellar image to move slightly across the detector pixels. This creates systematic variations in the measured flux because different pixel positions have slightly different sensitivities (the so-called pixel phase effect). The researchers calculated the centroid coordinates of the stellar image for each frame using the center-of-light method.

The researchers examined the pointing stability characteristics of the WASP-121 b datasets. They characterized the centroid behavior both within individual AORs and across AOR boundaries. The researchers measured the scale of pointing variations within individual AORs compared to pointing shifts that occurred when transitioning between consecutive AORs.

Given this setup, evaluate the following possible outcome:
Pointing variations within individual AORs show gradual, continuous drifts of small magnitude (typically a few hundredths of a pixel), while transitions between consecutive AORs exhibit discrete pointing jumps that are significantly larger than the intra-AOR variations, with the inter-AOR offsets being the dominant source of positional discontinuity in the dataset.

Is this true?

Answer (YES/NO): NO